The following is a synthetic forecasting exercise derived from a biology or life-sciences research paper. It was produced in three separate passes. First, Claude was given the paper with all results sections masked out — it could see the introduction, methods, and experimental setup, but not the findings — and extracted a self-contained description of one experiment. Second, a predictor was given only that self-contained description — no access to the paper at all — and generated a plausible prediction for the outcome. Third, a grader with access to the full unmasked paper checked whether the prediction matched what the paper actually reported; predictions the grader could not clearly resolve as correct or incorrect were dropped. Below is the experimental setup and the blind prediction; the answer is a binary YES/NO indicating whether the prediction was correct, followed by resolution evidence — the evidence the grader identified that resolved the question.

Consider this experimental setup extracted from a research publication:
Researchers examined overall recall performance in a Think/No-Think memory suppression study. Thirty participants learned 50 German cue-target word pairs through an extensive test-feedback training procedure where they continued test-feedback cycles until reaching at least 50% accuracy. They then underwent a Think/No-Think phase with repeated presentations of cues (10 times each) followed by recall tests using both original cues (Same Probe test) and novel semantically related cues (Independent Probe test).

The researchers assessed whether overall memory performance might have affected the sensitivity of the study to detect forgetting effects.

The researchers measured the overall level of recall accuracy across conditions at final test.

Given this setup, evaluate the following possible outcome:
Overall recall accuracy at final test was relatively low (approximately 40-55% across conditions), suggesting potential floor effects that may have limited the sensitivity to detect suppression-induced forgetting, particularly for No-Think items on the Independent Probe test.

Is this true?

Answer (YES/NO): NO